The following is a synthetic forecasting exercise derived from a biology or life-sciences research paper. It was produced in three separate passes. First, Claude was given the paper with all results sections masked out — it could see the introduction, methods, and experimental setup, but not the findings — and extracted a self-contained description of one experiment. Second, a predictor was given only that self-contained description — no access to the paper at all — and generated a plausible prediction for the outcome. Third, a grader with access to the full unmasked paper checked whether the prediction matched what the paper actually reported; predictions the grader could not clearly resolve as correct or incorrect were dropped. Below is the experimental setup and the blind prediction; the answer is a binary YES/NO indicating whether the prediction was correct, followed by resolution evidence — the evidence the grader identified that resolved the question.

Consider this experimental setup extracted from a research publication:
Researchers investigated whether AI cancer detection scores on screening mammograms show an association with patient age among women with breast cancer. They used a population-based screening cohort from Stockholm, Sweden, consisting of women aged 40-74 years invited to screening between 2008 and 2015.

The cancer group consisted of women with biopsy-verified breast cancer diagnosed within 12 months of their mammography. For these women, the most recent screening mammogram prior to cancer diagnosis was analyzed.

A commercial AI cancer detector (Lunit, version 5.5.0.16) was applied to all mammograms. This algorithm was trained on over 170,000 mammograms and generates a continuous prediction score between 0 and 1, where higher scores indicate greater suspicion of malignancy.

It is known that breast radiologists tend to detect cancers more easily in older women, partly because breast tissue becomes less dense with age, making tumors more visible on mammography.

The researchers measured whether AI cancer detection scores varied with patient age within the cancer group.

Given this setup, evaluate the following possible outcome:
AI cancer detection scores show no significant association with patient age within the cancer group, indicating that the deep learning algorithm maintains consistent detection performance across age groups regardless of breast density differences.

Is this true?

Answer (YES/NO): NO